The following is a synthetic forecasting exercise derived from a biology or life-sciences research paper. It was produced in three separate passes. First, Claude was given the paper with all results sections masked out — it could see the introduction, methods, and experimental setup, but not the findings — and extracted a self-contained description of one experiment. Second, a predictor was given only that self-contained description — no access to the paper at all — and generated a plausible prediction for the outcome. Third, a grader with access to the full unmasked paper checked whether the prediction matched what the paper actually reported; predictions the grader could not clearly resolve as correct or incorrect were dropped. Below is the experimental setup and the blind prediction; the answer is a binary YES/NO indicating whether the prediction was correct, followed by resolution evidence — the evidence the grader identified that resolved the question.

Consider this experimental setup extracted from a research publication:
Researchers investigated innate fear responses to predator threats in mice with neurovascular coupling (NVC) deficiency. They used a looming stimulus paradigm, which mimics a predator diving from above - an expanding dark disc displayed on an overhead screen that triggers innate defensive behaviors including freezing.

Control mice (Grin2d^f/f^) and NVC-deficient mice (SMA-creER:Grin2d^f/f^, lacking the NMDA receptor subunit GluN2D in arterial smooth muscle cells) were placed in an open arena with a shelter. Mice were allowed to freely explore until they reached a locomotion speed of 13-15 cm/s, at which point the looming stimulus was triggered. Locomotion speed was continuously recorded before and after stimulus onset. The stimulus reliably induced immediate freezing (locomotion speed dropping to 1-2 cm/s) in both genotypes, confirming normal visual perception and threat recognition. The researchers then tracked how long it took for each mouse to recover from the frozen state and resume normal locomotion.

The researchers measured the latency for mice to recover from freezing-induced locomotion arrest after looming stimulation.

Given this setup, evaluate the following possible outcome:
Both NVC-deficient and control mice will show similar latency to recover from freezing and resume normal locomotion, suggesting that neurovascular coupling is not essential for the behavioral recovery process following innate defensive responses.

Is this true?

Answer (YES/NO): NO